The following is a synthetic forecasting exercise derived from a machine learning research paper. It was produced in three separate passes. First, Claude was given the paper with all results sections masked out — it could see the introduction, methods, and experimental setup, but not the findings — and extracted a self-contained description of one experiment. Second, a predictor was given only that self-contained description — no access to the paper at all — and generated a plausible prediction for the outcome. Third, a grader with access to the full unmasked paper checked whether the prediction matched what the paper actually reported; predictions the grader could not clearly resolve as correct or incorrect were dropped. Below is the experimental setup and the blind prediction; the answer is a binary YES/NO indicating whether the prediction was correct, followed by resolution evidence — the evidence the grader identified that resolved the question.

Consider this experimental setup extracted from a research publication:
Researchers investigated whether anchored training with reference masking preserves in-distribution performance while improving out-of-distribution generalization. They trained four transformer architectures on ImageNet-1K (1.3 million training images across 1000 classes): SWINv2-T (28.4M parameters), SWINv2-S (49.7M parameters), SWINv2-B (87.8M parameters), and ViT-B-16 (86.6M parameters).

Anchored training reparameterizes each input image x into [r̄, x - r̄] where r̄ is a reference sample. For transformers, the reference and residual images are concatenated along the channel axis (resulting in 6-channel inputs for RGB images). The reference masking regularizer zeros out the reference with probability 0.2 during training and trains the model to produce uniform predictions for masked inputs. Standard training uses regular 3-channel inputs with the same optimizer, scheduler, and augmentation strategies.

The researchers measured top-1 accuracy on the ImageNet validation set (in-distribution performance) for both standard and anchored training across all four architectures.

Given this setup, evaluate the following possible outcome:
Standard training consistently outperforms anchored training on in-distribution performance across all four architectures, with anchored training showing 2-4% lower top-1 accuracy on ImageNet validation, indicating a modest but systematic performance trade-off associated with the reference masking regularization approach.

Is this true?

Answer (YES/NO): NO